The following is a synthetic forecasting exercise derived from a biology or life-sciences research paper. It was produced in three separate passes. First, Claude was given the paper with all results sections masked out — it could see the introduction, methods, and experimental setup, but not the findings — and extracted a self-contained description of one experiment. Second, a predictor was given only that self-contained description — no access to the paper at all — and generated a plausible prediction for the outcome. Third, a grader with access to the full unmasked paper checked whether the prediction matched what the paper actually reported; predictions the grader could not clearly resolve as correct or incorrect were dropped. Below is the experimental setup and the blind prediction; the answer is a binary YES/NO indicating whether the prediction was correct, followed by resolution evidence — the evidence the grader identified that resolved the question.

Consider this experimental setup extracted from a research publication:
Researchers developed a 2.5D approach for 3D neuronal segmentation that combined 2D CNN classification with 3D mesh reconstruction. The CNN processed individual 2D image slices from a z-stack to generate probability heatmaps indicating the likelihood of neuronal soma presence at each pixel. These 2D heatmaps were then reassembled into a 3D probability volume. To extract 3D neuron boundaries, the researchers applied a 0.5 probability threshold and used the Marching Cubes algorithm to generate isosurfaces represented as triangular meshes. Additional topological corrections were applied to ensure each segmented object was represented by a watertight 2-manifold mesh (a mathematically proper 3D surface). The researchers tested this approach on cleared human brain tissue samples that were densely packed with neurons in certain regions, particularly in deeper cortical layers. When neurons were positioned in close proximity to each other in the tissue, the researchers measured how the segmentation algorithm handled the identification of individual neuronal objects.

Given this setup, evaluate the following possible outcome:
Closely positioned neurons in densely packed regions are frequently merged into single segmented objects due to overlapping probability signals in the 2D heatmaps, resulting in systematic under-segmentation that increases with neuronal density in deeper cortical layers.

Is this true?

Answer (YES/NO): NO